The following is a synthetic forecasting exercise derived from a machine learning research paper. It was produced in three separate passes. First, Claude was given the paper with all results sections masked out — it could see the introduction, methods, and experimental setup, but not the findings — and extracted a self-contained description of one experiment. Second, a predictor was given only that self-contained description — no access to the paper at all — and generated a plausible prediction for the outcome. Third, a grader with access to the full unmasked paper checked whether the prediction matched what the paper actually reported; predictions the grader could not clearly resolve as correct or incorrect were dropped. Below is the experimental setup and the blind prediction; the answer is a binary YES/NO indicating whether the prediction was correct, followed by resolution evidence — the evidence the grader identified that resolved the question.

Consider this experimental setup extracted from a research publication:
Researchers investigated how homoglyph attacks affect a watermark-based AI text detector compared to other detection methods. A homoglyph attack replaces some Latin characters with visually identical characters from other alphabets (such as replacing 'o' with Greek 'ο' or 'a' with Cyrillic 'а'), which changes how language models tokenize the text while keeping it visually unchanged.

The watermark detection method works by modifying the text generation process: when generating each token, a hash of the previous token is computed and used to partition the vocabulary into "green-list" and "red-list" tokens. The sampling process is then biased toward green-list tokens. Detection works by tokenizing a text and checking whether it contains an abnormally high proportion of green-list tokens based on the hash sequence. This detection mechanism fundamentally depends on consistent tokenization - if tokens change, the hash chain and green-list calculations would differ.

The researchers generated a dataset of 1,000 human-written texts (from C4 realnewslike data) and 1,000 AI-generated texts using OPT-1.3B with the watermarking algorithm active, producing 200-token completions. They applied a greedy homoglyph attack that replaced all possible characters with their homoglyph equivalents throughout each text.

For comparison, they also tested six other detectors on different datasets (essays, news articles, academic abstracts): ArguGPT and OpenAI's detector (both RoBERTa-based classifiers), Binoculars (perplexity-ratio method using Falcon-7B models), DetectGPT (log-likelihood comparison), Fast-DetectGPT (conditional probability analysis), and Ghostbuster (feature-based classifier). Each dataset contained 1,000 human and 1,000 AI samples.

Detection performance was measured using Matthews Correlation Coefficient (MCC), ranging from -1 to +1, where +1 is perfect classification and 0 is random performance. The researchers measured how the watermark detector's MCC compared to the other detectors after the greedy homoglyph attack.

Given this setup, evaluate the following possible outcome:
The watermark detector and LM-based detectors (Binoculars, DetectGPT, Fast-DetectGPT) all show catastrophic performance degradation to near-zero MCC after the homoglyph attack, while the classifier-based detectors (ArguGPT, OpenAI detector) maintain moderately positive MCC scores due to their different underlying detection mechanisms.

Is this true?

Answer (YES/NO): NO